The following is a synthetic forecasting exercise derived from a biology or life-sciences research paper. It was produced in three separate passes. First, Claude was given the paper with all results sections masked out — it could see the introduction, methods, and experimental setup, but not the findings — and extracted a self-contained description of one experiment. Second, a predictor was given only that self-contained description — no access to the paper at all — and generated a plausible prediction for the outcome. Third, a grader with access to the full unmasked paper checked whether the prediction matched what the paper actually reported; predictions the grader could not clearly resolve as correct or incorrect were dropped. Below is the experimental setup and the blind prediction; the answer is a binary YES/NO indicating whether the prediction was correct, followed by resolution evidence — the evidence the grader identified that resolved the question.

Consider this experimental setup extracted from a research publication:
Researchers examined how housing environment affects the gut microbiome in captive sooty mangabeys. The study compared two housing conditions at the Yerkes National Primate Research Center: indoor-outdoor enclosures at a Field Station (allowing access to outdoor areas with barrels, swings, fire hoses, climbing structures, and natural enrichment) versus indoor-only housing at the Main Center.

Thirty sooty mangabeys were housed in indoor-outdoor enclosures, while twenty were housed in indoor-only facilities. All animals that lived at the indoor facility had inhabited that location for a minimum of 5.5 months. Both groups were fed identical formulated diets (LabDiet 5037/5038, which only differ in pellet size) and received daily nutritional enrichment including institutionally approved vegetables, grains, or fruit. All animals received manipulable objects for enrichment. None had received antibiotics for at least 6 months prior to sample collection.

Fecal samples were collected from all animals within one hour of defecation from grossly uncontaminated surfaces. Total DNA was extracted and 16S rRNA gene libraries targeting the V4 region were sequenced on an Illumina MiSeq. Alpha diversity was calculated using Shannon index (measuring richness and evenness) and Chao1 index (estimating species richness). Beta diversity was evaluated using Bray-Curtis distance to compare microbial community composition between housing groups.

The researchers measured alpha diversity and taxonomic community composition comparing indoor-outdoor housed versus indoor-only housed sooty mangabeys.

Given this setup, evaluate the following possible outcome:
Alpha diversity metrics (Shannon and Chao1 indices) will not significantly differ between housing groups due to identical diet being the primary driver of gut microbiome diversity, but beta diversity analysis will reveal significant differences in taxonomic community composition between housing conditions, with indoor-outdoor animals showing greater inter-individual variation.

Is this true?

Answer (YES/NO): NO